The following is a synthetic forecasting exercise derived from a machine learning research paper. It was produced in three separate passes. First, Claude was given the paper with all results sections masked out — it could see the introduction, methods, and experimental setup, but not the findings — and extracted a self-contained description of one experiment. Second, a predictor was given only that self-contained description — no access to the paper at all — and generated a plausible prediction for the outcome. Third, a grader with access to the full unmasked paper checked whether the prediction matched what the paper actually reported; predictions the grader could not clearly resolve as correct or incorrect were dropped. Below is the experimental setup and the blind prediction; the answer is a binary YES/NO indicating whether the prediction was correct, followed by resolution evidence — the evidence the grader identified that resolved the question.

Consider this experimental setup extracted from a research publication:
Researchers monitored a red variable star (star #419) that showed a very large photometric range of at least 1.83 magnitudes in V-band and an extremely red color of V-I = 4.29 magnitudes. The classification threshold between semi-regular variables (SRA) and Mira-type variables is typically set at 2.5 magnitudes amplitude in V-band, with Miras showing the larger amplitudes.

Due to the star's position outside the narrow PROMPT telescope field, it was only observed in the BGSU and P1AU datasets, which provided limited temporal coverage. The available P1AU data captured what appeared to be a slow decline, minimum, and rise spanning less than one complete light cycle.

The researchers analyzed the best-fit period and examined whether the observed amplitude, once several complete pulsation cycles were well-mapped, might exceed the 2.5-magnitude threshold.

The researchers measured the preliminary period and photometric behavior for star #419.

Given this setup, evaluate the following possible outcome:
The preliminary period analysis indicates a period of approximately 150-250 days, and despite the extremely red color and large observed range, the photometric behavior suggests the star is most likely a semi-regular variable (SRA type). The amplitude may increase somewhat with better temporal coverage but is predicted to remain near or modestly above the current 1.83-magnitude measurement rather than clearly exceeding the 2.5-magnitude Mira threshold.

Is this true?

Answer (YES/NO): NO